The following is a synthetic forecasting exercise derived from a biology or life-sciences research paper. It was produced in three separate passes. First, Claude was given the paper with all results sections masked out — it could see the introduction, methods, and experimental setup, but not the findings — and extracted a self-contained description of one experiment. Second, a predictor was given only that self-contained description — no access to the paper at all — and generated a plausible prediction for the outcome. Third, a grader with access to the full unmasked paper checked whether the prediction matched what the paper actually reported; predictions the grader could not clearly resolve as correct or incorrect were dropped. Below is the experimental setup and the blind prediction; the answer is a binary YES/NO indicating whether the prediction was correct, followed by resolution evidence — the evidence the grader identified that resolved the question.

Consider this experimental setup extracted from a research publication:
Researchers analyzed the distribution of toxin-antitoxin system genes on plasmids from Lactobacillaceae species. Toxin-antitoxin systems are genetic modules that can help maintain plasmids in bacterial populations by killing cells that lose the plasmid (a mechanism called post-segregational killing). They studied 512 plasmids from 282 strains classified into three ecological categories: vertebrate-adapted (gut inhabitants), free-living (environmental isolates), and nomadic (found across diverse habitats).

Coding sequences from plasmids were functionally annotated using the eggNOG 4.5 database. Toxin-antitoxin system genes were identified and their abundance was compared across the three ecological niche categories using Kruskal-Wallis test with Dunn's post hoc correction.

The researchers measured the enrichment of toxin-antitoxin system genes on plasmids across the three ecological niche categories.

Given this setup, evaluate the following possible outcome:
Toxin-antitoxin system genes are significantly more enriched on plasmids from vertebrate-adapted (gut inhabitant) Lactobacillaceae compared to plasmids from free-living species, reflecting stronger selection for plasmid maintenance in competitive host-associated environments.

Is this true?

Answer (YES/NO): NO